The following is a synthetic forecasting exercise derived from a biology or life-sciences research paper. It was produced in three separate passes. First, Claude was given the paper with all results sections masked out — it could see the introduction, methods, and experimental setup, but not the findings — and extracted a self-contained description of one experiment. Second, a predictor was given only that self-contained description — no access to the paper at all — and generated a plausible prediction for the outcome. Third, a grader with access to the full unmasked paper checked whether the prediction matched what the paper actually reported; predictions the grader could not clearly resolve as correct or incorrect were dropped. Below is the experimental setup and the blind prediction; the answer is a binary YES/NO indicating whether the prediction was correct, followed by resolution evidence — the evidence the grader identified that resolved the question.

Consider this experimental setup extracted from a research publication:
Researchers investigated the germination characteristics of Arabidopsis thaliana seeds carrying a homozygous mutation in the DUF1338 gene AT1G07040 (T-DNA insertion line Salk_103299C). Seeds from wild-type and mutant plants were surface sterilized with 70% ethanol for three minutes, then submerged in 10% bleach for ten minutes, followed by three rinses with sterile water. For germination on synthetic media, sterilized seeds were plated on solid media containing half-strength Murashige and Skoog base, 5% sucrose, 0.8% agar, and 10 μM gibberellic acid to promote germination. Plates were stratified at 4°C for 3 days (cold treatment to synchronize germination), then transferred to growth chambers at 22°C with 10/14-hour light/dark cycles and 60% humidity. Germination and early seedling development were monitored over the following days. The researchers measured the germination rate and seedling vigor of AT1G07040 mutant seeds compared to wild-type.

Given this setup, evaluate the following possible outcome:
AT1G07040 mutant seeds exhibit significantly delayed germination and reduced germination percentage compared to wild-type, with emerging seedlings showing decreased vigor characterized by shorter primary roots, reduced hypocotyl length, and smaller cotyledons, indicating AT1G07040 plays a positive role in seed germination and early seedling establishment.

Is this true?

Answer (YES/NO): NO